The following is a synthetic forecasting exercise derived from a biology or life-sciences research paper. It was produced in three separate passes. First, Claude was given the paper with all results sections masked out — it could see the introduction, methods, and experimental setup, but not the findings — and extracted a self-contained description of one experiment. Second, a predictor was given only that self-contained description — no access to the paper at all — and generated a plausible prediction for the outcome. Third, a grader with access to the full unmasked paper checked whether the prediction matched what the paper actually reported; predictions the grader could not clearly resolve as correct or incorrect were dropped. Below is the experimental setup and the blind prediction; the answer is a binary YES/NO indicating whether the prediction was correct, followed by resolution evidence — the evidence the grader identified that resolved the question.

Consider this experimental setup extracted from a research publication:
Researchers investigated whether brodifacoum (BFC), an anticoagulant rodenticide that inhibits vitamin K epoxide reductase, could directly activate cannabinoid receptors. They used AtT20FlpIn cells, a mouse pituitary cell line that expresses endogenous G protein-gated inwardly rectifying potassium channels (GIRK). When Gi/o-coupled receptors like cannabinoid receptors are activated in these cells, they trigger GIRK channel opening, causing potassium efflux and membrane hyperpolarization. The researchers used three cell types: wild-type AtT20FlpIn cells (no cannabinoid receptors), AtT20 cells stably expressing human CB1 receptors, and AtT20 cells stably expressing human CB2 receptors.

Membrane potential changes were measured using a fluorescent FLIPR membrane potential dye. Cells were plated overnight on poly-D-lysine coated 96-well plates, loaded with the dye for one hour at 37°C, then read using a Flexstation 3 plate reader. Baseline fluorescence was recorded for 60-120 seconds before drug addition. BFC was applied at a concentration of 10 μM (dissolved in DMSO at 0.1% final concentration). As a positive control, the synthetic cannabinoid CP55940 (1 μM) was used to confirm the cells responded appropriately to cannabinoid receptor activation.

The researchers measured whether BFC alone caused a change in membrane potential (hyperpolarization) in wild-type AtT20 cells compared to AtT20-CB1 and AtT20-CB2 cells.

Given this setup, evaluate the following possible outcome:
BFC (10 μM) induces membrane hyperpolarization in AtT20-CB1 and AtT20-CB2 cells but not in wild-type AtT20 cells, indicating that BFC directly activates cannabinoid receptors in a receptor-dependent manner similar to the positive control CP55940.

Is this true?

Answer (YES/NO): NO